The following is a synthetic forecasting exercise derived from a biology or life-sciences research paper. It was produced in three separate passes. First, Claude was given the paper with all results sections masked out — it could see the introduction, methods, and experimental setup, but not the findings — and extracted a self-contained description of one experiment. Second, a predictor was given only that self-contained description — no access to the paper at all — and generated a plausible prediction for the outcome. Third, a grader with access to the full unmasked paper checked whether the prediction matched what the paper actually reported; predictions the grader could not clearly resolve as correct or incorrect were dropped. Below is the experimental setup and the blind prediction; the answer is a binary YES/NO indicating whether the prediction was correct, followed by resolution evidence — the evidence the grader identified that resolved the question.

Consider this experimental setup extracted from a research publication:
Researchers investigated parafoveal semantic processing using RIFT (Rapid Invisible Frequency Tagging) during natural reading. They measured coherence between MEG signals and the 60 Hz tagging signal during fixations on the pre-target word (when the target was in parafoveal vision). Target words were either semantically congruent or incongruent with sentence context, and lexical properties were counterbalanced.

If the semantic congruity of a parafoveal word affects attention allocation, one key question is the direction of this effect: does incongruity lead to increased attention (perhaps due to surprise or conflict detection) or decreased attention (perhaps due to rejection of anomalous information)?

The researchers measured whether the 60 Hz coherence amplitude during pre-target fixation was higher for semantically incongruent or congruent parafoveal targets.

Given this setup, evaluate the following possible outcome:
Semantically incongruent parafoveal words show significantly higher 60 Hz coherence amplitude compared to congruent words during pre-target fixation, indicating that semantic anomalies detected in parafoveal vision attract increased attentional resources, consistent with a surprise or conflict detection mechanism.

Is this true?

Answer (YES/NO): NO